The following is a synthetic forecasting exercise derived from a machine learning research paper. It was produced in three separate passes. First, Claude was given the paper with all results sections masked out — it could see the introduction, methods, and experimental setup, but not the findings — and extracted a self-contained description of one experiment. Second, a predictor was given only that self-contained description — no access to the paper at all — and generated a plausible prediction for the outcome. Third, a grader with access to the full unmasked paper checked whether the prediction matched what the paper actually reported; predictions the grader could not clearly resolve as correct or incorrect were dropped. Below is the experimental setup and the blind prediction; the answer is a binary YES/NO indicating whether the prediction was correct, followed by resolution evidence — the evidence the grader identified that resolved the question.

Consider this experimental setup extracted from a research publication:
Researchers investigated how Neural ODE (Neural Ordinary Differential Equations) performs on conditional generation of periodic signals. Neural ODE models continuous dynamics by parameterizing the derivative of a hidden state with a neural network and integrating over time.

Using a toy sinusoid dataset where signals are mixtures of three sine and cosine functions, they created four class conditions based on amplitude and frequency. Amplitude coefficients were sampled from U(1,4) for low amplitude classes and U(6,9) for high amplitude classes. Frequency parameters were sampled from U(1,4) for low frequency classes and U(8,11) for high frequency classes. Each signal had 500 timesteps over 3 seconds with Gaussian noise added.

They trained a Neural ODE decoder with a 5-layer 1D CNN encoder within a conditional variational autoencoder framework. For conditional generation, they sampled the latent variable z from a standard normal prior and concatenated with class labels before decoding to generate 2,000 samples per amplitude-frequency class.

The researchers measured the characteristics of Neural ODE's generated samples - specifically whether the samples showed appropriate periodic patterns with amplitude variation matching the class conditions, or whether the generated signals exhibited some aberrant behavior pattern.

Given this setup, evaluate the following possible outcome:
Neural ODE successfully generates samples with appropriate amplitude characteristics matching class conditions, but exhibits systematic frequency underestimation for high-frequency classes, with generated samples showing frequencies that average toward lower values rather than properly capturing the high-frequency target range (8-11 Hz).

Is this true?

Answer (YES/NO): NO